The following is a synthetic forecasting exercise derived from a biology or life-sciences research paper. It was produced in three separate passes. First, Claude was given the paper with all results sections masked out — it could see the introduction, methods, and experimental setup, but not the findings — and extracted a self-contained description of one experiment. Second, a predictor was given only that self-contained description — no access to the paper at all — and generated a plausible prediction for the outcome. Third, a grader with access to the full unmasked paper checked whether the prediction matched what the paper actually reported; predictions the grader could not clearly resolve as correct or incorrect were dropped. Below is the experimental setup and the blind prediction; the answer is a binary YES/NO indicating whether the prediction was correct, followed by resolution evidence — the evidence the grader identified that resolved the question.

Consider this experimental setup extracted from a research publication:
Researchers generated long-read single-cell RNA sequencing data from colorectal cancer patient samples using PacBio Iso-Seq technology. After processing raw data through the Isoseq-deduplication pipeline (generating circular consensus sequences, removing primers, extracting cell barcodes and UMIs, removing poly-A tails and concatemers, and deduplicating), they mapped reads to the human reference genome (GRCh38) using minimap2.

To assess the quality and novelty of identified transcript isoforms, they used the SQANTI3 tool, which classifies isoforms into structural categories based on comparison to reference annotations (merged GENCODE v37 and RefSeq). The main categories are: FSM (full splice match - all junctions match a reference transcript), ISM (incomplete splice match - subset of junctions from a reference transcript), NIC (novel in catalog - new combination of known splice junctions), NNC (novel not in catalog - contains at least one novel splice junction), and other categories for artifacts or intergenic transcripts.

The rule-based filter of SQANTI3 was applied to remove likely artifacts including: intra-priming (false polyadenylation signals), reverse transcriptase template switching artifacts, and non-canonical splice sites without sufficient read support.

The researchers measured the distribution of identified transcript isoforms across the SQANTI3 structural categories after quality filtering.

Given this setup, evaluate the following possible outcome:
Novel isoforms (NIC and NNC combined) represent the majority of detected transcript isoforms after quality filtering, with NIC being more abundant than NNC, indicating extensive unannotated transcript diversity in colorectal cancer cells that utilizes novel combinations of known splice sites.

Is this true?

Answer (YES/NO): NO